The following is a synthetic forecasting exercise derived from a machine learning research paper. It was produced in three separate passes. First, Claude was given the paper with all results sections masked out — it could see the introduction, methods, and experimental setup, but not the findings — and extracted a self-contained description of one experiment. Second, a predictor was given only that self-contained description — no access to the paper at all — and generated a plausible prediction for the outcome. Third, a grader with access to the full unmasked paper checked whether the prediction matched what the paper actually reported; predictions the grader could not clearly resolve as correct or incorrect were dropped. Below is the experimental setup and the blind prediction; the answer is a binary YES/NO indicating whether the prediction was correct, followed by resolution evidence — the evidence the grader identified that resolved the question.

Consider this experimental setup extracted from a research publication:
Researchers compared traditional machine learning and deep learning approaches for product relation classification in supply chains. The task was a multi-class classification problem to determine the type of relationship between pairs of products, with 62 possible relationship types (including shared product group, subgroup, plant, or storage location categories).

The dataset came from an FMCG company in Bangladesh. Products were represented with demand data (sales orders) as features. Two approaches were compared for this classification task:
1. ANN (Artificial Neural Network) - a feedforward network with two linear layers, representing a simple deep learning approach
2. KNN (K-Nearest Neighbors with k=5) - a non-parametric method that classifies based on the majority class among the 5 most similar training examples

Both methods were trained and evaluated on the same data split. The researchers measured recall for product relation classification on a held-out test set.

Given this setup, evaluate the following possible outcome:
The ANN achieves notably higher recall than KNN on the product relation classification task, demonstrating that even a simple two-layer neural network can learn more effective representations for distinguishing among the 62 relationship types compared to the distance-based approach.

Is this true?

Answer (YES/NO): NO